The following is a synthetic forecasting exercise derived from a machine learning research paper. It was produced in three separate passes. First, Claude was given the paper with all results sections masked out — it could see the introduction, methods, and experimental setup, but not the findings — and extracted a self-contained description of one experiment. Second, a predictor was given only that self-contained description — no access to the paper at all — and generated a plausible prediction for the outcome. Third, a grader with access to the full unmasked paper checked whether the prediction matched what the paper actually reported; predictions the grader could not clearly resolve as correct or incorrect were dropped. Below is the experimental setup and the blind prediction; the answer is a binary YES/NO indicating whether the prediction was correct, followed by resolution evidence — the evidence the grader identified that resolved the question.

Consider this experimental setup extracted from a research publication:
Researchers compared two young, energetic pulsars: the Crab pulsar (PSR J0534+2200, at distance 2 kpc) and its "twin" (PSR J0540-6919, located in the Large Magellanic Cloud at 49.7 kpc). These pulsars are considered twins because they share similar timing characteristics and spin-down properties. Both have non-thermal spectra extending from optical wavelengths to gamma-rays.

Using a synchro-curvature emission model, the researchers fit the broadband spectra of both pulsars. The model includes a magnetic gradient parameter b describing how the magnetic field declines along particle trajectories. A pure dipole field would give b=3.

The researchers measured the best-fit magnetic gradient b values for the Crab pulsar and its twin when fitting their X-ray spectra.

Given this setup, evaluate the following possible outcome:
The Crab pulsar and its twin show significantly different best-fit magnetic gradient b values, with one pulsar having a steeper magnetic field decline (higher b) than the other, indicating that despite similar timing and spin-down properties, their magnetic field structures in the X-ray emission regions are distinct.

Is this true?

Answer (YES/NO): NO